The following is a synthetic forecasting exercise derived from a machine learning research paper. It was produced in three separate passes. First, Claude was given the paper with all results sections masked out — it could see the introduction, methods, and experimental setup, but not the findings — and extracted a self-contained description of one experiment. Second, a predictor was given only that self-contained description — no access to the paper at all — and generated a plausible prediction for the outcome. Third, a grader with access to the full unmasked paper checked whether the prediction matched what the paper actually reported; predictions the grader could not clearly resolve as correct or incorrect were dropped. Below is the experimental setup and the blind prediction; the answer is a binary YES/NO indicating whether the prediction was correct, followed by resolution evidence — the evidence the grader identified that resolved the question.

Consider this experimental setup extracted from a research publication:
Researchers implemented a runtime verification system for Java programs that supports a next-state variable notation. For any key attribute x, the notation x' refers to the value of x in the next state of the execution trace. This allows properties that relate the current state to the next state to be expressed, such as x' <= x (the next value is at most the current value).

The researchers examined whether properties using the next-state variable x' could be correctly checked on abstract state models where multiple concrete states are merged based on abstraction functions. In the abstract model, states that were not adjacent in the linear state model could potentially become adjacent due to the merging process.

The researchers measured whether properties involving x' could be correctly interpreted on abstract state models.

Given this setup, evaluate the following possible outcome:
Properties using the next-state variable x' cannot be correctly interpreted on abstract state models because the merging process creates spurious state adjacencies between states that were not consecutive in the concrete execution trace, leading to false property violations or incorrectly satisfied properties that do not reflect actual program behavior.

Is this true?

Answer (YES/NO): YES